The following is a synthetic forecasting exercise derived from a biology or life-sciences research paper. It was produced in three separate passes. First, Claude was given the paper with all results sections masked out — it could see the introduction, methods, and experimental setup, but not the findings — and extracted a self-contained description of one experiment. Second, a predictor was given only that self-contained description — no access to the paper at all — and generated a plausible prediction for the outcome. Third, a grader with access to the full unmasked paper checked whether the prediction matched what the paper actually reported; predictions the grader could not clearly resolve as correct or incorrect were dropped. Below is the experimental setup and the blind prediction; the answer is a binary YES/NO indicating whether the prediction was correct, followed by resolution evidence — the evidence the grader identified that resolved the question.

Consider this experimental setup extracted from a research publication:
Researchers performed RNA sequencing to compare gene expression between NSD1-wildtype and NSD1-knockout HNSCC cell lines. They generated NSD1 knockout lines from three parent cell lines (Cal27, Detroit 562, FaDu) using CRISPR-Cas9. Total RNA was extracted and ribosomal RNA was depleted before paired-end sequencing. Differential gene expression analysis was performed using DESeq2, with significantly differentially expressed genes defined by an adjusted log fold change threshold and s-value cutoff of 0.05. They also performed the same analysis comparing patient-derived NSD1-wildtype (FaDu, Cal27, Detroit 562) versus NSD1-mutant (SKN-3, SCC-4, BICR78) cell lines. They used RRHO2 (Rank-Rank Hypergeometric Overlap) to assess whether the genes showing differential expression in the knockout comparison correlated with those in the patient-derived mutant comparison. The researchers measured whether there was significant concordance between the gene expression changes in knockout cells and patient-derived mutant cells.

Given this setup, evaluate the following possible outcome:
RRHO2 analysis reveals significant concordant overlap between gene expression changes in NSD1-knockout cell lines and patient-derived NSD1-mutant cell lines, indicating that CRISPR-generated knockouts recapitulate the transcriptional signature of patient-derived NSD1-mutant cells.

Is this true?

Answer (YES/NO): YES